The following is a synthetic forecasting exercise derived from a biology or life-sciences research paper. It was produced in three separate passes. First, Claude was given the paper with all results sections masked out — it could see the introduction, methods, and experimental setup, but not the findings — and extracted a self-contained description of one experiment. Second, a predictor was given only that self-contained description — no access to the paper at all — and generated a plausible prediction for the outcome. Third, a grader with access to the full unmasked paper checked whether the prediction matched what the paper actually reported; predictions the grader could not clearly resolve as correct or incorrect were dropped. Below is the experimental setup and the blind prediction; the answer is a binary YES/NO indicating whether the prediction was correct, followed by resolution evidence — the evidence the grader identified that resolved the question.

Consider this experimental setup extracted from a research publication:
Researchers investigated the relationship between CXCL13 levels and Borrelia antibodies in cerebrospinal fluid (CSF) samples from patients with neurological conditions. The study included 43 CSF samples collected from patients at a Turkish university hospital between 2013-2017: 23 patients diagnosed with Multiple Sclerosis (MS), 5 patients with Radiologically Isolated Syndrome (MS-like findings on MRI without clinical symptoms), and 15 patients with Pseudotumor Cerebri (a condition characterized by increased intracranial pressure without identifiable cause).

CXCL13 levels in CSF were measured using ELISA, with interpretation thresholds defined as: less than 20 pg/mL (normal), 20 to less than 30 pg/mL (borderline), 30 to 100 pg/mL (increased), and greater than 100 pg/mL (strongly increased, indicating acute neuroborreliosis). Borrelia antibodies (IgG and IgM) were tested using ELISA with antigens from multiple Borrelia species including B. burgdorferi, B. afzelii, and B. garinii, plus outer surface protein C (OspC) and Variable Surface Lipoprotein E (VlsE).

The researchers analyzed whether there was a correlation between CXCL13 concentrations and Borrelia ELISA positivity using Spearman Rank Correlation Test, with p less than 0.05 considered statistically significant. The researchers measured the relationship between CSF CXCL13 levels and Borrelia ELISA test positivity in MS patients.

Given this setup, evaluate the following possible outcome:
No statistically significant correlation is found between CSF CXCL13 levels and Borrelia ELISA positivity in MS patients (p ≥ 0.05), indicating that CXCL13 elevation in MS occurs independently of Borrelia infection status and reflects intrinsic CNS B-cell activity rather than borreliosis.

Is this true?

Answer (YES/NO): NO